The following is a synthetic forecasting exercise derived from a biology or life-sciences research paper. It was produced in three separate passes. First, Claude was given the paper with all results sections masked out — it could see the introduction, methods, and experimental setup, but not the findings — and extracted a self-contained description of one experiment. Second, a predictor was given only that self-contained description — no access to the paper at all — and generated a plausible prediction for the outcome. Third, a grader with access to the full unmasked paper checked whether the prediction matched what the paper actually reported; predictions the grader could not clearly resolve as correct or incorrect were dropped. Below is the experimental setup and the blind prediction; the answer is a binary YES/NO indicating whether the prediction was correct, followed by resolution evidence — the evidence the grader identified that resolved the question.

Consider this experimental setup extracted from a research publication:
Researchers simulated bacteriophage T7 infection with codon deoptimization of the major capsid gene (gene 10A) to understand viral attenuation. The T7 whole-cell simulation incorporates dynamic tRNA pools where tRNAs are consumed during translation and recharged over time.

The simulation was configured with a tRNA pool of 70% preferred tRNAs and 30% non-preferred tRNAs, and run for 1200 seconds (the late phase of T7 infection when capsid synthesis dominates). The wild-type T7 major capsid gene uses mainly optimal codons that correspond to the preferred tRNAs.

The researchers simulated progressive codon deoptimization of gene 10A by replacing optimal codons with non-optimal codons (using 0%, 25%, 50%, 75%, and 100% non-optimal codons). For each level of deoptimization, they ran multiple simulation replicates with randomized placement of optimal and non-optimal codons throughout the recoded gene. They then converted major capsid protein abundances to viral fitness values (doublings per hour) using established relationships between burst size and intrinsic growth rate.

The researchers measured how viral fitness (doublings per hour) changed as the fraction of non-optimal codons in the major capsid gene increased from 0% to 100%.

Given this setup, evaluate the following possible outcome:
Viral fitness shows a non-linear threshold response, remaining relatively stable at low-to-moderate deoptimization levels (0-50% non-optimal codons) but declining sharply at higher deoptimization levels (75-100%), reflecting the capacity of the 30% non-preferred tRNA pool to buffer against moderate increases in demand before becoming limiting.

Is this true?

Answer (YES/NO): NO